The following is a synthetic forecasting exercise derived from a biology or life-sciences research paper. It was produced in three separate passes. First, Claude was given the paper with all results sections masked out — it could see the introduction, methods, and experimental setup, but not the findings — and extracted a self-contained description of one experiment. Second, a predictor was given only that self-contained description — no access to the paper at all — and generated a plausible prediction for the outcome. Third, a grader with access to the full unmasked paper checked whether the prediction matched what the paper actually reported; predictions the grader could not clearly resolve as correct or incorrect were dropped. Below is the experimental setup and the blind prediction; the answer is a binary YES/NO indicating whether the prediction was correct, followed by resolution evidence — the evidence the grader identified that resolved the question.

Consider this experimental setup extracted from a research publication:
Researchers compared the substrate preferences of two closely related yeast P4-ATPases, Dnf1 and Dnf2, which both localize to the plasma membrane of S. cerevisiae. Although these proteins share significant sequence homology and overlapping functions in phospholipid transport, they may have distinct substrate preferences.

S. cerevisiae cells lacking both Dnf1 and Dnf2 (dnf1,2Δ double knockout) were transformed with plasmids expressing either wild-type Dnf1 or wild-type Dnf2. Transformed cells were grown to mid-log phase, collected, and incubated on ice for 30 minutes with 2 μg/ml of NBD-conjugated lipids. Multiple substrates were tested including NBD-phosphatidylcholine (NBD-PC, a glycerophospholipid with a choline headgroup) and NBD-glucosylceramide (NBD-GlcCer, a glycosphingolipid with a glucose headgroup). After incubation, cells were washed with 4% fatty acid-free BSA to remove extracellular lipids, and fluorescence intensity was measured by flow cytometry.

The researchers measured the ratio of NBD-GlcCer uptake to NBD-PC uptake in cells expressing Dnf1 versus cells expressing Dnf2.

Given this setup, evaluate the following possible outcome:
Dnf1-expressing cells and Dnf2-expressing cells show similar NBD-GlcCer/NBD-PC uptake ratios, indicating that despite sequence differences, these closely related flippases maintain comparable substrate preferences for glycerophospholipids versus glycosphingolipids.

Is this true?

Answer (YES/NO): NO